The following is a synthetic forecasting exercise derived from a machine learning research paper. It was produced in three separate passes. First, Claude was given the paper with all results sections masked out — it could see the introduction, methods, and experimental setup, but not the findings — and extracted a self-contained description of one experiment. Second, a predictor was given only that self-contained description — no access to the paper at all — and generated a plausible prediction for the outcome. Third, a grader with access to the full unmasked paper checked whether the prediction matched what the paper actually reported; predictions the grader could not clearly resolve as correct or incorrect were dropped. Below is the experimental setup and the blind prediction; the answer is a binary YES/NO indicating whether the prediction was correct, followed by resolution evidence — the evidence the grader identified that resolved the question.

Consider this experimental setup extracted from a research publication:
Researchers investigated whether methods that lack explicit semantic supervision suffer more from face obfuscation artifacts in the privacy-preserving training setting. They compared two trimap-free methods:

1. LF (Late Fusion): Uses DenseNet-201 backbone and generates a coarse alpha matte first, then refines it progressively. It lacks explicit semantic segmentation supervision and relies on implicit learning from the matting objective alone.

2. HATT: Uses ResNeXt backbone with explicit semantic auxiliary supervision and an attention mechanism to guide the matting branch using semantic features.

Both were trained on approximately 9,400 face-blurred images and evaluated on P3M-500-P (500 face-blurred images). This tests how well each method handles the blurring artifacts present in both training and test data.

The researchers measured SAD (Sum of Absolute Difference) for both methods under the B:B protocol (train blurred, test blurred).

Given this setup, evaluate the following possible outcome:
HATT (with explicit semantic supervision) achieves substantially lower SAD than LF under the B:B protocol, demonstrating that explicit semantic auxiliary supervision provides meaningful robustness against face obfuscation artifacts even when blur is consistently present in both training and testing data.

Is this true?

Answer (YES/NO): YES